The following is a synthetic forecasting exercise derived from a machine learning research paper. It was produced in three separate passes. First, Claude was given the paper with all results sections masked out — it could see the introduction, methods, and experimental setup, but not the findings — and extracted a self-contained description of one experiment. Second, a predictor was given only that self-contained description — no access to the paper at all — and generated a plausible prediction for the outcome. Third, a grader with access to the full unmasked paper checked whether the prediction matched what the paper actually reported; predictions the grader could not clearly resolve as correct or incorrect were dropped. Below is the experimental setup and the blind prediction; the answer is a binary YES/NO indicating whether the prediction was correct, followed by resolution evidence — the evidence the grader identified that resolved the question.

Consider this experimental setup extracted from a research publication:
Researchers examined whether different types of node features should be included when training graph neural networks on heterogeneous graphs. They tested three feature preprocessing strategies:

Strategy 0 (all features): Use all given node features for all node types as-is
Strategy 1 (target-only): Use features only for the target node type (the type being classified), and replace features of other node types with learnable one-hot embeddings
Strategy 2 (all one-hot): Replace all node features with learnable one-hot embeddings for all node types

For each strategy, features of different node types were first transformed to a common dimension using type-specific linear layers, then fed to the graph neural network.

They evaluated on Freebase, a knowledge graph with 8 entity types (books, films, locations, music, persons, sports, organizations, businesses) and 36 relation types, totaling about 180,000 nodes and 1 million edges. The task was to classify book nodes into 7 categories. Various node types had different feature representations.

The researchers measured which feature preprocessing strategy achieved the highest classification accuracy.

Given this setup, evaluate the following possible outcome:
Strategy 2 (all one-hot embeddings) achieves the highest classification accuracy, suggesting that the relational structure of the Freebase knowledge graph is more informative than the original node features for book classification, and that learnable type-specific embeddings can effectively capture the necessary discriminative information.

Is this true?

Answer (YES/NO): YES